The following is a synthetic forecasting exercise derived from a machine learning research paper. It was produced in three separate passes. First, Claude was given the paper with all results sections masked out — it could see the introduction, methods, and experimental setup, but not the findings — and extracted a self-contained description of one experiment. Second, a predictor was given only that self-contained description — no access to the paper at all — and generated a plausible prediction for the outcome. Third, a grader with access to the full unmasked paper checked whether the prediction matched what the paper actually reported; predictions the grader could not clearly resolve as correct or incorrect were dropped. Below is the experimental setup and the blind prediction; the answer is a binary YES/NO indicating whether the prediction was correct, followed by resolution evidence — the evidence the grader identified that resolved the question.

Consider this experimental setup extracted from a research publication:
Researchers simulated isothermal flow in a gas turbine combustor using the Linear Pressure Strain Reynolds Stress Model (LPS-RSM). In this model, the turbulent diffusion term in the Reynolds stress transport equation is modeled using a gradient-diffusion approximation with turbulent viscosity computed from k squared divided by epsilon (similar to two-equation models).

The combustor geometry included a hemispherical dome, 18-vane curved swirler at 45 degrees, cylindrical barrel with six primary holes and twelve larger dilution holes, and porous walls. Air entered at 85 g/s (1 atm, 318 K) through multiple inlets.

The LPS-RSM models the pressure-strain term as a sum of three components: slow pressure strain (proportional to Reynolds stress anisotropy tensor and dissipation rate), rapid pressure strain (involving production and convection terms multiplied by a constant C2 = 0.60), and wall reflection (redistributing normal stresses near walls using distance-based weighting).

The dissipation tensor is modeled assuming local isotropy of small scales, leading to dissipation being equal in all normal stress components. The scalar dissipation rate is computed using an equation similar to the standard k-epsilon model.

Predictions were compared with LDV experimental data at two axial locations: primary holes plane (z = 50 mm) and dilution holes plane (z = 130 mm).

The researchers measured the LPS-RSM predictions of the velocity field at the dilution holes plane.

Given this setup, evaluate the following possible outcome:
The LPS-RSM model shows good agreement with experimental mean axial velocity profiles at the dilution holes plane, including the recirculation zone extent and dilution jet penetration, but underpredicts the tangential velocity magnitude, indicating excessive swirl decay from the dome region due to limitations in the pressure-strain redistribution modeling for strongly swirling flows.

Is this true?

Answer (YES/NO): NO